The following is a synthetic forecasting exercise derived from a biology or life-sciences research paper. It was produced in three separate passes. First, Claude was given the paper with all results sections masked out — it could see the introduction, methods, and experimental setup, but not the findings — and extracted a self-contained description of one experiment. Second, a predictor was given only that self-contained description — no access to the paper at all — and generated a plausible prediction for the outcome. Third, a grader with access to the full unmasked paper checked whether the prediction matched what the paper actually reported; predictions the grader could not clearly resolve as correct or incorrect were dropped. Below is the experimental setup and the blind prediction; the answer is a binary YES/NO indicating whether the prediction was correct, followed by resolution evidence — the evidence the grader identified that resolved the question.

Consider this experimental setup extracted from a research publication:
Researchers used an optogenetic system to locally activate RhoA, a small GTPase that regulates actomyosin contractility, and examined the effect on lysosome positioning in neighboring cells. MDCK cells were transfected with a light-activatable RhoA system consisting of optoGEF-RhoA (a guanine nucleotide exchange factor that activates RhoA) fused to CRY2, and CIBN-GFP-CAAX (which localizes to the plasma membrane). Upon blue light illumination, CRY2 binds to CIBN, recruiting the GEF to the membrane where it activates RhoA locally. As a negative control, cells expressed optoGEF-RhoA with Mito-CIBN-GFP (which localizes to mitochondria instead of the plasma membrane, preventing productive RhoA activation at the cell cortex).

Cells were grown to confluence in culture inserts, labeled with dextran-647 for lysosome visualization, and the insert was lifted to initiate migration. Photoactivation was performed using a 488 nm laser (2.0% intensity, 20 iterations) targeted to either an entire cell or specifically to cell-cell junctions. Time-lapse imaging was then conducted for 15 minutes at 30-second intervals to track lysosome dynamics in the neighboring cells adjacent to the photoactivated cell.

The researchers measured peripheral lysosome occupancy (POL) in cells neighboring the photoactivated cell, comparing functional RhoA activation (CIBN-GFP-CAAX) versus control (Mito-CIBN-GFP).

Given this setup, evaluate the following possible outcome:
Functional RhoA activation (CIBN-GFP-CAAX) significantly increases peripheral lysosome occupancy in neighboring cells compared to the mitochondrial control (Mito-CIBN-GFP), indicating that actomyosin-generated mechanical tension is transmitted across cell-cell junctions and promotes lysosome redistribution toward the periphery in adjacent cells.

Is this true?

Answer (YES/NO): YES